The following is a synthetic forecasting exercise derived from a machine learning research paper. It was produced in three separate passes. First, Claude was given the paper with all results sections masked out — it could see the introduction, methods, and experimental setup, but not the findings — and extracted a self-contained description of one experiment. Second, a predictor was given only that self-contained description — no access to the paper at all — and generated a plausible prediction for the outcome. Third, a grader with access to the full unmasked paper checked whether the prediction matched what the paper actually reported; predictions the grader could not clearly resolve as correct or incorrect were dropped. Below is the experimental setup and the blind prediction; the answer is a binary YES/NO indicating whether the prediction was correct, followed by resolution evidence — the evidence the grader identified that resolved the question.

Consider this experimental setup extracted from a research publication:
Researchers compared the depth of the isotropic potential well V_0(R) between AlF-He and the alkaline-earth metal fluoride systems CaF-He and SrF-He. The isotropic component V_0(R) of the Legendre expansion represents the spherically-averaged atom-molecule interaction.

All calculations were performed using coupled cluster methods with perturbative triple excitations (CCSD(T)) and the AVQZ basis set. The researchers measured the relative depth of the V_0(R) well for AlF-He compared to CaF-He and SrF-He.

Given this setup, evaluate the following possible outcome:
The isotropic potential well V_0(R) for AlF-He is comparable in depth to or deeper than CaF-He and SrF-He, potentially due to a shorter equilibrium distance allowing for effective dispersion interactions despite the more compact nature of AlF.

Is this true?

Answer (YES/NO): NO